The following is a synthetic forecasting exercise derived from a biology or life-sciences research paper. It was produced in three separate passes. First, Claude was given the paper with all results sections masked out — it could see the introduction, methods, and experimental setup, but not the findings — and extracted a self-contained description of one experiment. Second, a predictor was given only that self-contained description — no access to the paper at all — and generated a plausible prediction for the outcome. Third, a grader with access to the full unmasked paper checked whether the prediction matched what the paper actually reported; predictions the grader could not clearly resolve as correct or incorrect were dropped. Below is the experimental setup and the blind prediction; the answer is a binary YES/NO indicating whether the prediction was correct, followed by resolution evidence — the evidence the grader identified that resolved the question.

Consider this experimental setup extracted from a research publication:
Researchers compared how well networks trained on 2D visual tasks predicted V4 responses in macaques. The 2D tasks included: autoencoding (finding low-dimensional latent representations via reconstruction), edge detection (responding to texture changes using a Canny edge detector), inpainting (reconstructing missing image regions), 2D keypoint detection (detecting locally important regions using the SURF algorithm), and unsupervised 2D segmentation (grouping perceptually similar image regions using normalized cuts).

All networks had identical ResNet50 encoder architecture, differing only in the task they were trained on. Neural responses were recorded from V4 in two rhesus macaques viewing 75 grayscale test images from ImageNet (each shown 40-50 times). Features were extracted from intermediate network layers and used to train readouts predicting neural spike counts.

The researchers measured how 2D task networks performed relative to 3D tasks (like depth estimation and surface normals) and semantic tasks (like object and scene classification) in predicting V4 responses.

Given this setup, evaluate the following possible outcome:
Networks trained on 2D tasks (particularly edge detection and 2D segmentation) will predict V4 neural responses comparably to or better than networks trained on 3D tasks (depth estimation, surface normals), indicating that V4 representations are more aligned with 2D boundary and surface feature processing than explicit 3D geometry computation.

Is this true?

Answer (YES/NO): NO